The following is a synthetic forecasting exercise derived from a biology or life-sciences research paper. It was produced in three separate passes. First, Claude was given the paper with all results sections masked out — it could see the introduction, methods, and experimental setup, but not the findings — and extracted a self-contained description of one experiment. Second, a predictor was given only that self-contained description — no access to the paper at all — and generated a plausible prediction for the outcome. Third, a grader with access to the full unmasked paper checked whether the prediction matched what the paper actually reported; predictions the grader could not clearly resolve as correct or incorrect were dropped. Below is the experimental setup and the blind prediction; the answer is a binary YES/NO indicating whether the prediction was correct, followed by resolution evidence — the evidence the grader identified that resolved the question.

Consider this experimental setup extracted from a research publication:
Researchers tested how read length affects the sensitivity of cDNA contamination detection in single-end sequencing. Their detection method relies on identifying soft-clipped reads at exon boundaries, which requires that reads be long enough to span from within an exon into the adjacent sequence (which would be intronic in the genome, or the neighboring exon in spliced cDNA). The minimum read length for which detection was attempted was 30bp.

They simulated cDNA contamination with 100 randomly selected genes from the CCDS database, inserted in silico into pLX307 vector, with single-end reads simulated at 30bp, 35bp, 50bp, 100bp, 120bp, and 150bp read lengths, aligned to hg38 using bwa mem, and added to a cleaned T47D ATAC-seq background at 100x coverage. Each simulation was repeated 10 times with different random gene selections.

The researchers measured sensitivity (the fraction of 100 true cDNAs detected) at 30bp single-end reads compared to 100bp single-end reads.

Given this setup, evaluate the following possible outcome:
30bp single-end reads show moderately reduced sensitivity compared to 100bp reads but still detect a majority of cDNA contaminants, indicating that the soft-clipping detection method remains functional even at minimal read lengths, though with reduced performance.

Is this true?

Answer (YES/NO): NO